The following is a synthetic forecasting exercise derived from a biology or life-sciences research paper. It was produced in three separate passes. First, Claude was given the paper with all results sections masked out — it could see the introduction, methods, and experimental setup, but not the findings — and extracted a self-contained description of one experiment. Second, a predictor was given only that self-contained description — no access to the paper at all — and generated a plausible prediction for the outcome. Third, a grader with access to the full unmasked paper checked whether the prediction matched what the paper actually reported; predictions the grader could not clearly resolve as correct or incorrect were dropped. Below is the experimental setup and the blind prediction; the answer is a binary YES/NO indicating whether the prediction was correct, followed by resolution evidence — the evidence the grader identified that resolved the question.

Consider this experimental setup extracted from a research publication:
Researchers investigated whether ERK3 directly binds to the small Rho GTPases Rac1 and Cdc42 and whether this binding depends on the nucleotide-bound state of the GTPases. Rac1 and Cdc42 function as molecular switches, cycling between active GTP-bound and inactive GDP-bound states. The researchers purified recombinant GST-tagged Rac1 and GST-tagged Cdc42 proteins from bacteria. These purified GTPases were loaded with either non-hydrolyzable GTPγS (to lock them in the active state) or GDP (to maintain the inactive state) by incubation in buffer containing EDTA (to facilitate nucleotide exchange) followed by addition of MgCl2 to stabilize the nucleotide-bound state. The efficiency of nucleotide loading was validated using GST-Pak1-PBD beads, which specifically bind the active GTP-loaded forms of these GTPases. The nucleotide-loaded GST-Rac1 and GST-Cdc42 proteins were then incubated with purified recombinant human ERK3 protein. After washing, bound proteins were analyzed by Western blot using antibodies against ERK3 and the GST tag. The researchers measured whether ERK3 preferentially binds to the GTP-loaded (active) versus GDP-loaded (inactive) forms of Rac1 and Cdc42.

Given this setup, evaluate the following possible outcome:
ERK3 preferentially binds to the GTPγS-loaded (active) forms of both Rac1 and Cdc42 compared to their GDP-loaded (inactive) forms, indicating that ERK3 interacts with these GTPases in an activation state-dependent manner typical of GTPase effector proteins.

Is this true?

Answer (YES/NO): NO